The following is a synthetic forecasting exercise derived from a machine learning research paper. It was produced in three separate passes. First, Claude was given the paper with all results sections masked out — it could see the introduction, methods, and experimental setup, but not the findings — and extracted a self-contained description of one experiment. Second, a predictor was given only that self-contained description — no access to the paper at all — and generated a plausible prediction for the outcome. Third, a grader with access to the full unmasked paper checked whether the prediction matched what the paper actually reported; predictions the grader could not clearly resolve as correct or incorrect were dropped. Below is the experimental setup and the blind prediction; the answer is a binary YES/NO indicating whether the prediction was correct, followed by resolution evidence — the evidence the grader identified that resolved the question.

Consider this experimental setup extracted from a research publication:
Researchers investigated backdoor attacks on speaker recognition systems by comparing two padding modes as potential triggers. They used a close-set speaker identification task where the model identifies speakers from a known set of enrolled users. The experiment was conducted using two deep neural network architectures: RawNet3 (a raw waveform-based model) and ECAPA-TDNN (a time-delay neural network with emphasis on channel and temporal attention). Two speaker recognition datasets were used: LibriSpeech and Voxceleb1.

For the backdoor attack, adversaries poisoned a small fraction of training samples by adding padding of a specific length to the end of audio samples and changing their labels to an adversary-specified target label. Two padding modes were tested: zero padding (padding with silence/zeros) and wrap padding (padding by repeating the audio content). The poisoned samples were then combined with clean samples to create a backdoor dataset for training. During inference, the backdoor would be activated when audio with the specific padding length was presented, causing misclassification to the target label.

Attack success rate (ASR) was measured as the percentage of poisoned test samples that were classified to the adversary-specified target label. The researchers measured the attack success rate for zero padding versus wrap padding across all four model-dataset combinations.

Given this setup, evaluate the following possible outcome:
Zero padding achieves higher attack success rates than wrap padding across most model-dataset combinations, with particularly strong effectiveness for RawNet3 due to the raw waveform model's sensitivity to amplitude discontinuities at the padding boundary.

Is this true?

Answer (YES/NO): NO